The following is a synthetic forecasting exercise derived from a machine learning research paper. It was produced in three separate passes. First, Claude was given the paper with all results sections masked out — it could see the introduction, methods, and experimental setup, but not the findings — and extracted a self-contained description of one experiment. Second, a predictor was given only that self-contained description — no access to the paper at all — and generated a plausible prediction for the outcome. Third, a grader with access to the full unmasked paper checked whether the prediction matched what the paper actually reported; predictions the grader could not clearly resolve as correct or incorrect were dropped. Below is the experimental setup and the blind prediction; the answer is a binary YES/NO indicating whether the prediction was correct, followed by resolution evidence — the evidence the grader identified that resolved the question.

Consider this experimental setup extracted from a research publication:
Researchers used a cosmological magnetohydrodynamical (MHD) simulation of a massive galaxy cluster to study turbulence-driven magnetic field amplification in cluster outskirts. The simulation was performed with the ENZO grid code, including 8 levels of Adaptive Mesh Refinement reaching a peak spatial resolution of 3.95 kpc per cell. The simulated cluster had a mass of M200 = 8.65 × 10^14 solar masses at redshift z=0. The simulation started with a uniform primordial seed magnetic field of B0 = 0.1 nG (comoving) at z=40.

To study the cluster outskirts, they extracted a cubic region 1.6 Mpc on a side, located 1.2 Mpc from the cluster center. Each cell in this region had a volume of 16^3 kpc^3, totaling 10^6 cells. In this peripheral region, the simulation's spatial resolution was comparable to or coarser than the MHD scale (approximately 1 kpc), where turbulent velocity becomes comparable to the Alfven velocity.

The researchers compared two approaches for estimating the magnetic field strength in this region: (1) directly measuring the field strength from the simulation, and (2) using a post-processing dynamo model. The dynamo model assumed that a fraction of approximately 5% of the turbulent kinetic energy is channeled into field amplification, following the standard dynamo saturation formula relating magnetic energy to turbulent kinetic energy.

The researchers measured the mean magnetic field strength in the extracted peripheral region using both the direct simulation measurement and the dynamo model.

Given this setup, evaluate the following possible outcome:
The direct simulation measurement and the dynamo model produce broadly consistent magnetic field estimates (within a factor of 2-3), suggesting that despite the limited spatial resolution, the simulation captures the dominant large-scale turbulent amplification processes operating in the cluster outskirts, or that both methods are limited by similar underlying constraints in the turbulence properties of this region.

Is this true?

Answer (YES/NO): YES